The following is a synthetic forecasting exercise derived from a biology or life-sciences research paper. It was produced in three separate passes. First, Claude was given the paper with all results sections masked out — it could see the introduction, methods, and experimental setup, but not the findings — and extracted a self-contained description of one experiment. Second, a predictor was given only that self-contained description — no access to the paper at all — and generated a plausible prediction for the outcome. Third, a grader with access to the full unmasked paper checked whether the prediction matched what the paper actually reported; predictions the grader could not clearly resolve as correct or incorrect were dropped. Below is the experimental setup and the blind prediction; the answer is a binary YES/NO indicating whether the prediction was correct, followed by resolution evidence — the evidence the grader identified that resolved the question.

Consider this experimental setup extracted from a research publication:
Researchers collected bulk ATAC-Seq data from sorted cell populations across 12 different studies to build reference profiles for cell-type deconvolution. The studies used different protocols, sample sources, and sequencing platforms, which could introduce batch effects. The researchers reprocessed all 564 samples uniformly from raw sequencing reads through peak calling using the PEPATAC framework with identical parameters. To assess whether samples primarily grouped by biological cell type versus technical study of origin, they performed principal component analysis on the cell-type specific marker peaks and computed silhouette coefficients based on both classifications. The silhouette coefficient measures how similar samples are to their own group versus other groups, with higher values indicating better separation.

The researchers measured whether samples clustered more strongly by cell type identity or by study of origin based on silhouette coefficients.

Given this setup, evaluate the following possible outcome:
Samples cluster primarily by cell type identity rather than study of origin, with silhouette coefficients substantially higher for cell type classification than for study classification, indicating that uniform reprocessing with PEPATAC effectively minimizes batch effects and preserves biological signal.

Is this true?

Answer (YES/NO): YES